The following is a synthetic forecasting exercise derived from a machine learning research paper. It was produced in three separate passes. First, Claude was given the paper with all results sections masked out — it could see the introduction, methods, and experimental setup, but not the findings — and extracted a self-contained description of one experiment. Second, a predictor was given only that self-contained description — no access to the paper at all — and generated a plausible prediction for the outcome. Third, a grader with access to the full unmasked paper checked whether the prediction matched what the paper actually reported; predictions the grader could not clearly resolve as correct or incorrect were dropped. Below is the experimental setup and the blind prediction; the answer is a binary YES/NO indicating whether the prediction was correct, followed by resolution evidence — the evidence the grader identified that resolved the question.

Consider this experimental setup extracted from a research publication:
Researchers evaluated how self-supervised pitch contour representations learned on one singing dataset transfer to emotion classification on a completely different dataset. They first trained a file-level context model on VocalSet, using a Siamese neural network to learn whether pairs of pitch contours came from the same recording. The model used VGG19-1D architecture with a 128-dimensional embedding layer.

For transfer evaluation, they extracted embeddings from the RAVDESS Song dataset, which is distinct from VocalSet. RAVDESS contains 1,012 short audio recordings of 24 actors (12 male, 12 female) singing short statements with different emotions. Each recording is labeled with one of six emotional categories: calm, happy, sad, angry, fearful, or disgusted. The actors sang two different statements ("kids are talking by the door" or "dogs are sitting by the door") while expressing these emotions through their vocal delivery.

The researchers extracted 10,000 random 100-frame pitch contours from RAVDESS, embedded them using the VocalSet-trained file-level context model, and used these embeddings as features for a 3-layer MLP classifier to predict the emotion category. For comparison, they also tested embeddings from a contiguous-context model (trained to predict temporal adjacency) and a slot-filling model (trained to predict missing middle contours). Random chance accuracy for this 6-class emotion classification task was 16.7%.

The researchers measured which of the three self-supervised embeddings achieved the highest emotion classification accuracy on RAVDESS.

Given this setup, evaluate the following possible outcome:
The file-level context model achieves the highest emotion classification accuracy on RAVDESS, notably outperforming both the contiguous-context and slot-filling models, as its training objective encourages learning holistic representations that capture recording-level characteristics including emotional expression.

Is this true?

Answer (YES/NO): YES